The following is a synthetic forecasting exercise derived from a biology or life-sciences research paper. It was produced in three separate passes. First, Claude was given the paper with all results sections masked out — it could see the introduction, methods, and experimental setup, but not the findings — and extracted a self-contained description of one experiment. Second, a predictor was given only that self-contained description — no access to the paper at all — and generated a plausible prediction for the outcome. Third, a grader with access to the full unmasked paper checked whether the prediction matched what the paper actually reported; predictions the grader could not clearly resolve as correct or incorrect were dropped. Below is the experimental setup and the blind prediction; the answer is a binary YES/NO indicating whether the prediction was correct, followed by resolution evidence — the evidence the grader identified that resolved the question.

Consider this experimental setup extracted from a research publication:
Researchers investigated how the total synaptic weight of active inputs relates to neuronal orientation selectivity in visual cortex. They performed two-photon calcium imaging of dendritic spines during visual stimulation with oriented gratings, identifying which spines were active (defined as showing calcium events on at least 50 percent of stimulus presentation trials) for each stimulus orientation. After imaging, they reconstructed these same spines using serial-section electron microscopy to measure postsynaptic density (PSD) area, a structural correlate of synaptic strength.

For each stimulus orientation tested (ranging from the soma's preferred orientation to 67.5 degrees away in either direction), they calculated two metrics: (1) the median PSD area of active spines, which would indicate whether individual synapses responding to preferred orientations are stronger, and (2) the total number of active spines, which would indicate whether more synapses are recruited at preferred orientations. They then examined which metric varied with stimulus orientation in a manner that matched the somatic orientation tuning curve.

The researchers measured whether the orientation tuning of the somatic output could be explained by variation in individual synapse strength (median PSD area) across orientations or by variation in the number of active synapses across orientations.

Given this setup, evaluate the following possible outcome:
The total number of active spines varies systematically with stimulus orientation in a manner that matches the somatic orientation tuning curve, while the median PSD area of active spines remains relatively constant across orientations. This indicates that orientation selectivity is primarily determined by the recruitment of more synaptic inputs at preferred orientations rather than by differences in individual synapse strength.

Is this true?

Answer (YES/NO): YES